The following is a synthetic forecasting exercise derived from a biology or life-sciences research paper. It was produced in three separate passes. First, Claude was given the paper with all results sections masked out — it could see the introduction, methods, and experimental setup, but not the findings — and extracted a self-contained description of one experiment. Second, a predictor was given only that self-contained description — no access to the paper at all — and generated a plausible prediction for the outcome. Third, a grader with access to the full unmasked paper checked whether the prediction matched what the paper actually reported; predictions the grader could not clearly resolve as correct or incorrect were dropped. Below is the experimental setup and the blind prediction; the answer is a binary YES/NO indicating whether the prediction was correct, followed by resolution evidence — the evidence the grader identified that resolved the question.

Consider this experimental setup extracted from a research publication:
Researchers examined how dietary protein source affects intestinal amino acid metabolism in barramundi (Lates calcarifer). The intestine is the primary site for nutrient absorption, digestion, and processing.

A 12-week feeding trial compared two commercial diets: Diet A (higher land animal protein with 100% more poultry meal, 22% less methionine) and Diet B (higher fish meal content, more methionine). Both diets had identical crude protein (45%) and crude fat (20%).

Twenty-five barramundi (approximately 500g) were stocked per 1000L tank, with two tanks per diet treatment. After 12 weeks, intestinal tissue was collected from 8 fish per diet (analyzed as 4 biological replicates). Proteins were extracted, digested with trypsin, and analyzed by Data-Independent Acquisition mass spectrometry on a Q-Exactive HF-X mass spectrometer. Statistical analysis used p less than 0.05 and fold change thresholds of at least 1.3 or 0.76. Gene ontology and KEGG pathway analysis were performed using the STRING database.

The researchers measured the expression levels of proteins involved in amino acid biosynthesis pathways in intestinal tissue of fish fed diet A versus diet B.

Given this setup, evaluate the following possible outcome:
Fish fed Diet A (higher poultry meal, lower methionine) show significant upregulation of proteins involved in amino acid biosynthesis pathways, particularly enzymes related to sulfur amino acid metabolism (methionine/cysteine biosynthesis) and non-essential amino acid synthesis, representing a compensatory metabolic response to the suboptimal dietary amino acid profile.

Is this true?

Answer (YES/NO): NO